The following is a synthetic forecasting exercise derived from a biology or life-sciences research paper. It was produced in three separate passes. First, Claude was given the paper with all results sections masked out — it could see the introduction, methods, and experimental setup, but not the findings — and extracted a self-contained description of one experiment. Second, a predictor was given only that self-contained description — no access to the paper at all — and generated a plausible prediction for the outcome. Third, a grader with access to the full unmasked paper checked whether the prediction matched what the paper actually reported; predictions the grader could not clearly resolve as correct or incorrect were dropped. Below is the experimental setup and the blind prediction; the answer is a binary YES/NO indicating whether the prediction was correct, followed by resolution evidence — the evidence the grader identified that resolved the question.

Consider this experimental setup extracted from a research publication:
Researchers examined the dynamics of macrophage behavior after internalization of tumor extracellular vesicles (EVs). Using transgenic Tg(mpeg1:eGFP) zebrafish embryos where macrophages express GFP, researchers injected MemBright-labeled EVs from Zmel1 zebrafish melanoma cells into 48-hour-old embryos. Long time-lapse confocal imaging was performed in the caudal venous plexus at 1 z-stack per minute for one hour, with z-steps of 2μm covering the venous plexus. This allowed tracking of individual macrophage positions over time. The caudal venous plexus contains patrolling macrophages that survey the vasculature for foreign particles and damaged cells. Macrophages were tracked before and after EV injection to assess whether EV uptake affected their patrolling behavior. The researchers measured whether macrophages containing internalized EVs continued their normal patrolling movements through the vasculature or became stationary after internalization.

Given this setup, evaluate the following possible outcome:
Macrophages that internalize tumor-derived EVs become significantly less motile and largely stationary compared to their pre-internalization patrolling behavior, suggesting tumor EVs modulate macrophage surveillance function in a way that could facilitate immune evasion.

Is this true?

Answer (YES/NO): NO